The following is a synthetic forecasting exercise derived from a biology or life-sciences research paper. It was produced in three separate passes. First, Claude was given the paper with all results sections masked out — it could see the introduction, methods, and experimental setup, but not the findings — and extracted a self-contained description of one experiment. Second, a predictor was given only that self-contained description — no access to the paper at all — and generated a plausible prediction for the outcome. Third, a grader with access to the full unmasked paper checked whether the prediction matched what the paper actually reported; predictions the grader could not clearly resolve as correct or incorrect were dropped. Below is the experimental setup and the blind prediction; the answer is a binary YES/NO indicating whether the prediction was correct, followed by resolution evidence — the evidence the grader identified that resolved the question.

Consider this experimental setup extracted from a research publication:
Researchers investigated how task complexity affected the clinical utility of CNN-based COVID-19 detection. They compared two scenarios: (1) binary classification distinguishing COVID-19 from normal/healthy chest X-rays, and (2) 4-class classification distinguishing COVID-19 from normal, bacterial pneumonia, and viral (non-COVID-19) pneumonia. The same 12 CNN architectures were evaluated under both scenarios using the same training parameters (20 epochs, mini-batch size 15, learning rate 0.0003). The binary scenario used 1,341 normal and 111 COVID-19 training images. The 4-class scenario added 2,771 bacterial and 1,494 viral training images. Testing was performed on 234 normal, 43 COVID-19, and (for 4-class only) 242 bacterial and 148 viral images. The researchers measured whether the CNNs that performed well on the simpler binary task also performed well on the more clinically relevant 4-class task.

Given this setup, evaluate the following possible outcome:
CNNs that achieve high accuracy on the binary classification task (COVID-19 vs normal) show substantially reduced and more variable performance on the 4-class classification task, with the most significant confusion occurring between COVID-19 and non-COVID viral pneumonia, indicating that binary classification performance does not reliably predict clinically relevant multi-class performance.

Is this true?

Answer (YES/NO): NO